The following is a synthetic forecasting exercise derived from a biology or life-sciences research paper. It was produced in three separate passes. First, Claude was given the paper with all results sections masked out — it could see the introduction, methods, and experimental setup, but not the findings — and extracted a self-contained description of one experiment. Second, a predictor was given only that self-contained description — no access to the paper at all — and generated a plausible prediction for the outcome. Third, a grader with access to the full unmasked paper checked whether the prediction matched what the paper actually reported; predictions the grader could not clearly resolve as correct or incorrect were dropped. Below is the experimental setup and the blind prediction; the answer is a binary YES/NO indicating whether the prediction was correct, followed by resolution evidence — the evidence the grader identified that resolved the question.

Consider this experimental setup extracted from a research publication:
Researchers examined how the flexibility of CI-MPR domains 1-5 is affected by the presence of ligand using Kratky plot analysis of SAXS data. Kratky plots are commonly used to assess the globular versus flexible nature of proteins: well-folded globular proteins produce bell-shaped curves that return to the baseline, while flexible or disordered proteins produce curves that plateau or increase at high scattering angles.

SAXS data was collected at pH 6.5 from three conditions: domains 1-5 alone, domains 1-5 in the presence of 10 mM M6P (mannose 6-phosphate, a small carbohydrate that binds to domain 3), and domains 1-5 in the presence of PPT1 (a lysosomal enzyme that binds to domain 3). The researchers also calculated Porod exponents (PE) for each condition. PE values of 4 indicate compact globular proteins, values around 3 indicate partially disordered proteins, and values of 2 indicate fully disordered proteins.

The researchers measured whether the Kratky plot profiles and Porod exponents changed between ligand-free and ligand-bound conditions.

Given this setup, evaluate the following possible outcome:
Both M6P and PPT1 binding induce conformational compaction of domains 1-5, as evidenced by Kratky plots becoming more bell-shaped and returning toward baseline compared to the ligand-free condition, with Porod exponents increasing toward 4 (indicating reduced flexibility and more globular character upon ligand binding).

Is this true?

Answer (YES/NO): NO